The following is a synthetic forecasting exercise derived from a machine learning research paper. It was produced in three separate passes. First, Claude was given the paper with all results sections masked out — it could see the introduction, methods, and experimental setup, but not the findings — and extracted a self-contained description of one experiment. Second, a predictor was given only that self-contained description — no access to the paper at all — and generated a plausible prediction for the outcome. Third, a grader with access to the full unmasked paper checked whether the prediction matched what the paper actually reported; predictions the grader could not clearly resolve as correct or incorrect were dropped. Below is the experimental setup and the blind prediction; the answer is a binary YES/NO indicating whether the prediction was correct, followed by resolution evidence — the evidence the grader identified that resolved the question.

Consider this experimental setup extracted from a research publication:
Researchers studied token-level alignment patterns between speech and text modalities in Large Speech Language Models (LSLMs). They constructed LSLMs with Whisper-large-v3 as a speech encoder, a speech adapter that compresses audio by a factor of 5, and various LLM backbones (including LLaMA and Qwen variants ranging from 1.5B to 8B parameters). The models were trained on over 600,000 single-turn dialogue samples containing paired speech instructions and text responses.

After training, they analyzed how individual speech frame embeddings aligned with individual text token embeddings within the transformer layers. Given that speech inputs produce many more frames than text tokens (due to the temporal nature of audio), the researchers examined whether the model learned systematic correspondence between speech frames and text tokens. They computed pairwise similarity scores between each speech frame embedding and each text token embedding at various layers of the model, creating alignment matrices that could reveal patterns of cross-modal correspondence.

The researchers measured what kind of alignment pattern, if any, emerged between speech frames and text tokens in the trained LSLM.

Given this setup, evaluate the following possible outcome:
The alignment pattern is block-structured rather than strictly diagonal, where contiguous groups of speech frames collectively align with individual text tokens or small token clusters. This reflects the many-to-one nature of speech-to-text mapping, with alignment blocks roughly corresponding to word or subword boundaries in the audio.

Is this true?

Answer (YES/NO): NO